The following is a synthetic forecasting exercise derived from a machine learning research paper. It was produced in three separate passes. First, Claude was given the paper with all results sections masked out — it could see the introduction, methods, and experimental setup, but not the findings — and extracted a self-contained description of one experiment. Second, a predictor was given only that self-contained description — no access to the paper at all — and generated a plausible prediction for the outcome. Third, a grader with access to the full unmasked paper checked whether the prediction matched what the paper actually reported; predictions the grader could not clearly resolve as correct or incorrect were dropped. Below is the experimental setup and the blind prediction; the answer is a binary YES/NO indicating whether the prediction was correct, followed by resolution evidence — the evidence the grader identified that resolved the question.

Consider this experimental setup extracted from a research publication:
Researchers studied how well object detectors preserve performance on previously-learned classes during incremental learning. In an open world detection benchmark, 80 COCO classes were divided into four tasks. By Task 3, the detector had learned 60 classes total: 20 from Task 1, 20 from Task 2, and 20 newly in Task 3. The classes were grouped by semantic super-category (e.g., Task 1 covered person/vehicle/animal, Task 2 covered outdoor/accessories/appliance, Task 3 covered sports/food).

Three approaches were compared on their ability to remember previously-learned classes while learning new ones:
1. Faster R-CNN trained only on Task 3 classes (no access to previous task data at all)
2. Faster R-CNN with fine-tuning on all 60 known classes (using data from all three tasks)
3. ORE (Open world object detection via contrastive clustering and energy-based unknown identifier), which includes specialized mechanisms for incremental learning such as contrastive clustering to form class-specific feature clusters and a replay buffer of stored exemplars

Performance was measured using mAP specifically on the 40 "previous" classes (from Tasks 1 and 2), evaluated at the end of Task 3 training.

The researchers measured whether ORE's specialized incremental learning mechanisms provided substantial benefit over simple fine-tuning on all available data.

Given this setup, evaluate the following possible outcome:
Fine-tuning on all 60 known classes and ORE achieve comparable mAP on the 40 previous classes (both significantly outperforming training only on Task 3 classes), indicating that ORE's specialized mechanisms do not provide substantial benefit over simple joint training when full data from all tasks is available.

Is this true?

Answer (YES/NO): YES